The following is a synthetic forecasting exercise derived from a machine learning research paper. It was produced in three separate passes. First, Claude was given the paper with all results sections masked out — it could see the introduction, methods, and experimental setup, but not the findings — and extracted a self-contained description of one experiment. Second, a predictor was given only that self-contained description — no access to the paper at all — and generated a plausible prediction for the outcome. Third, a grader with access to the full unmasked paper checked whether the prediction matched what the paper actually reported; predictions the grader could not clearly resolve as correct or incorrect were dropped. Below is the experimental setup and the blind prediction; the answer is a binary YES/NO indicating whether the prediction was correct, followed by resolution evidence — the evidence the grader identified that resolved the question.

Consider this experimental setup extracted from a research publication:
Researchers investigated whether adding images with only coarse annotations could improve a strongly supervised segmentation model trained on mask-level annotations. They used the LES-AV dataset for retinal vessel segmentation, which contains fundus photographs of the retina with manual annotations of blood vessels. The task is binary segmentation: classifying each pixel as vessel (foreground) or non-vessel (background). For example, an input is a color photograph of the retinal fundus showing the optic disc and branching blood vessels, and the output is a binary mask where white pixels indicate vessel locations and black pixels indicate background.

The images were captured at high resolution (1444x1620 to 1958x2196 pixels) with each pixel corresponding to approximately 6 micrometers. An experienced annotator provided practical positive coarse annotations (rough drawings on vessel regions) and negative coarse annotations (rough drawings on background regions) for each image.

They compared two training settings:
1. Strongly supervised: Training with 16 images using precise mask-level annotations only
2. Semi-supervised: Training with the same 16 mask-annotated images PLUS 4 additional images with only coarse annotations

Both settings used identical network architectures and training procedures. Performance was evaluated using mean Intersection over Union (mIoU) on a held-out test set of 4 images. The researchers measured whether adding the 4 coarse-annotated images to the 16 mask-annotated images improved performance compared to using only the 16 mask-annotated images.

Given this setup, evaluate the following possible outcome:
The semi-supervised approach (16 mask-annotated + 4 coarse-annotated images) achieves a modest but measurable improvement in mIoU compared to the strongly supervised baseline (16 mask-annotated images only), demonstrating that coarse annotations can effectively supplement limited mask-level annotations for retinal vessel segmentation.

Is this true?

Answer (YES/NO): YES